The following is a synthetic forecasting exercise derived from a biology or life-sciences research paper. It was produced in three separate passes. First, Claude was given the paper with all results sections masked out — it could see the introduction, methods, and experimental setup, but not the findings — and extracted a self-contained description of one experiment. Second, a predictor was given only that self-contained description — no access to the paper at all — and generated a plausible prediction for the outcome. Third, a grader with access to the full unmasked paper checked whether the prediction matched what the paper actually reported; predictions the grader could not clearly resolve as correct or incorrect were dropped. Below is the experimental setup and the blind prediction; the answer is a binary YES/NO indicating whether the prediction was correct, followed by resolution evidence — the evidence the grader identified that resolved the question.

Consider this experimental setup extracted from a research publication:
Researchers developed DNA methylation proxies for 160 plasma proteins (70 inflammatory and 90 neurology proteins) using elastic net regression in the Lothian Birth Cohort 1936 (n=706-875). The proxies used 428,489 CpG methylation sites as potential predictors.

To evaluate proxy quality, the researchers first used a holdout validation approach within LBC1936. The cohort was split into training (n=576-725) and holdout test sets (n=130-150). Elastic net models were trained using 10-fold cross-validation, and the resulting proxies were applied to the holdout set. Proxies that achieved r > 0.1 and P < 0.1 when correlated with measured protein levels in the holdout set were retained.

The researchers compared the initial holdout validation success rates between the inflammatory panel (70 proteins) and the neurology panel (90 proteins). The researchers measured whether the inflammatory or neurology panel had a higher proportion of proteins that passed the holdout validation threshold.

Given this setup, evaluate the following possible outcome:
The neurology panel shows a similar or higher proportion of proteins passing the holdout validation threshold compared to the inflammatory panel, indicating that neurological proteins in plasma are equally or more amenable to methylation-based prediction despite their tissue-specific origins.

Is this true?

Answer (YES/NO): NO